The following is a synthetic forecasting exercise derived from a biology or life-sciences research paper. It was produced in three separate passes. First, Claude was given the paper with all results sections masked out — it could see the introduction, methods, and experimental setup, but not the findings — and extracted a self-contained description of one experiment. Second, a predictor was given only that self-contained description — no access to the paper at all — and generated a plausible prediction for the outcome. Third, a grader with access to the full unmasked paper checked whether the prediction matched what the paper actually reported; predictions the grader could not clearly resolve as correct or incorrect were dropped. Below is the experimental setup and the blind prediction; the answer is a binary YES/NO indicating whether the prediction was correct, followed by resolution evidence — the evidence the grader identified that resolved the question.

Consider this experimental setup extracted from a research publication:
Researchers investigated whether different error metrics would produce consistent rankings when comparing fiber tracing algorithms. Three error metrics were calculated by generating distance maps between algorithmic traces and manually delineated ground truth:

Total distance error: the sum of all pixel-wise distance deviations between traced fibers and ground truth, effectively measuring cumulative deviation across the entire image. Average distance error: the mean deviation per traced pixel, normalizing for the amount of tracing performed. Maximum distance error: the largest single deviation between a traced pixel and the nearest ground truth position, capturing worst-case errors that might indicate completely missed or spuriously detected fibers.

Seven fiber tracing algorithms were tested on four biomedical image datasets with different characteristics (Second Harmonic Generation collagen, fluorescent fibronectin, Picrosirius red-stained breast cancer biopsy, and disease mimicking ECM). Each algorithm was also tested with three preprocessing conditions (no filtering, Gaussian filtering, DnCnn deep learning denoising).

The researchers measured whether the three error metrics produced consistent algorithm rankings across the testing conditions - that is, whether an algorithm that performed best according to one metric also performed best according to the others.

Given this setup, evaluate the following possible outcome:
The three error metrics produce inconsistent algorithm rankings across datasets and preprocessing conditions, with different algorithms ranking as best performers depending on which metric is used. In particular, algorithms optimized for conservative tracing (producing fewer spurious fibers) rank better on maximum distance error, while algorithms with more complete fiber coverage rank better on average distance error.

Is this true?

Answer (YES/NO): NO